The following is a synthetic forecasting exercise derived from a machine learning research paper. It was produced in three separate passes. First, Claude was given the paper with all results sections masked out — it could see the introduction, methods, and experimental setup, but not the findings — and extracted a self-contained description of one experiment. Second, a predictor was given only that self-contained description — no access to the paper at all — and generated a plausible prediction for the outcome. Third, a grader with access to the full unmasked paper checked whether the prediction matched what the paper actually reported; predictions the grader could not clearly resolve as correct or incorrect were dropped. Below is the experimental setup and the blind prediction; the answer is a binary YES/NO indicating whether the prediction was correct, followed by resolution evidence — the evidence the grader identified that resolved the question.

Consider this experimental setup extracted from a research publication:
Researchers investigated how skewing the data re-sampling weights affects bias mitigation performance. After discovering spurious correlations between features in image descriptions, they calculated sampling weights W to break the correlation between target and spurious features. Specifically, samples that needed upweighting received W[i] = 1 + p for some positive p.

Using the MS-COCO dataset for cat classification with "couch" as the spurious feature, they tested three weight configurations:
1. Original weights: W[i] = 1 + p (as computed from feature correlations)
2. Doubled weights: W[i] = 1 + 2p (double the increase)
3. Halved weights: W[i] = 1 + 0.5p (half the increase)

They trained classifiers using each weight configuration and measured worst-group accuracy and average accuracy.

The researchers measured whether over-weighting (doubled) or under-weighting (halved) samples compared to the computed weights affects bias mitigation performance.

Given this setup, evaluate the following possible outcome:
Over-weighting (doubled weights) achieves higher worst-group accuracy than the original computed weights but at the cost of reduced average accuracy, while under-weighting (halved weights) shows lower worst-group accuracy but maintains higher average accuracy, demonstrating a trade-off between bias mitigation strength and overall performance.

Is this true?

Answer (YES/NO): NO